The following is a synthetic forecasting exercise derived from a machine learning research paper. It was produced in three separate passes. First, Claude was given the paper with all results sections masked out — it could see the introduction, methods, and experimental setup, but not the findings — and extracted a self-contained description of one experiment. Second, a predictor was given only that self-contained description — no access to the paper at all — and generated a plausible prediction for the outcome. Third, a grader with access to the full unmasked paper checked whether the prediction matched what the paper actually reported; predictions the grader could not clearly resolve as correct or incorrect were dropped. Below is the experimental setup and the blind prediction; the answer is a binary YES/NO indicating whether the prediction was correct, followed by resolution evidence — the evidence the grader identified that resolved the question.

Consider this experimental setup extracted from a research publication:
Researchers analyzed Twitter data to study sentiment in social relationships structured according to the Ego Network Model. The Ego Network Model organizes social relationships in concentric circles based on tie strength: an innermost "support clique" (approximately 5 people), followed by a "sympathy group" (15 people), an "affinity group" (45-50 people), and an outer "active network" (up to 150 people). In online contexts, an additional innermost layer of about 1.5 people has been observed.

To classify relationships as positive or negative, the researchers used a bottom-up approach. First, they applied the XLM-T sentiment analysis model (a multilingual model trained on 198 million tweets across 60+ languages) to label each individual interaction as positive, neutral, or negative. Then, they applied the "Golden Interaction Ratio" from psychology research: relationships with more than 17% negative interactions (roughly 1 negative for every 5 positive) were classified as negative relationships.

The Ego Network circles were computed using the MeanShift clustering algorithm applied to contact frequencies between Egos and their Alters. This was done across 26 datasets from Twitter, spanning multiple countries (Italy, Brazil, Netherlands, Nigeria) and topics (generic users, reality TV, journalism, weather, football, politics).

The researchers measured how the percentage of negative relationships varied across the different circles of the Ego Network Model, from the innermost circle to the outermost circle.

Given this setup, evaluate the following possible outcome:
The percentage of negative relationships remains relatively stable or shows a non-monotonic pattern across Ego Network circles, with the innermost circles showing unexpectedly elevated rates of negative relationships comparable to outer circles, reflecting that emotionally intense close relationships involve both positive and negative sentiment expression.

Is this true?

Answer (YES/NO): NO